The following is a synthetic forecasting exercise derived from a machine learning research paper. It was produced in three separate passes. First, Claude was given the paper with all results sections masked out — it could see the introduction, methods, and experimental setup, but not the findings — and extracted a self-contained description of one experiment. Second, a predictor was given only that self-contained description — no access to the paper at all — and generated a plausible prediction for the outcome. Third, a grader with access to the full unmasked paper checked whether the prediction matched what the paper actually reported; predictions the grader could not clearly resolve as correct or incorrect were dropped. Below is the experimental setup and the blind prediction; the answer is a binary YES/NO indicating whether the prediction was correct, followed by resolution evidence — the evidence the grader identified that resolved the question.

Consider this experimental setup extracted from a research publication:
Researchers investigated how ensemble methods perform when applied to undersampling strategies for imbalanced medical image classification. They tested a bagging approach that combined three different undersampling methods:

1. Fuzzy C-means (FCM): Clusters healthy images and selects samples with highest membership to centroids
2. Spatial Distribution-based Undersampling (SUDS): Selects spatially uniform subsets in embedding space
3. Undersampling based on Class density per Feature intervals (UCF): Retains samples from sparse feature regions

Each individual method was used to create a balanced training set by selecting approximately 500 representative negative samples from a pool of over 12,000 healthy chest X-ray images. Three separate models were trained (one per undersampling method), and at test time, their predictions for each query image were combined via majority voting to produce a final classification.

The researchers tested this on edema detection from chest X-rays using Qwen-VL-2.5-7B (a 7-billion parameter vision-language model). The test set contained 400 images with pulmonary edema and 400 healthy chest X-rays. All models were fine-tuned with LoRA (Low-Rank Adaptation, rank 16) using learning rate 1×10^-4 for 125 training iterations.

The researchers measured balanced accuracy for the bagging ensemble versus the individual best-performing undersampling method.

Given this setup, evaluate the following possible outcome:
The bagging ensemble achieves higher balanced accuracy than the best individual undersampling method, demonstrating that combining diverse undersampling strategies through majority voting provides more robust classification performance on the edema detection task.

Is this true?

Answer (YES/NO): NO